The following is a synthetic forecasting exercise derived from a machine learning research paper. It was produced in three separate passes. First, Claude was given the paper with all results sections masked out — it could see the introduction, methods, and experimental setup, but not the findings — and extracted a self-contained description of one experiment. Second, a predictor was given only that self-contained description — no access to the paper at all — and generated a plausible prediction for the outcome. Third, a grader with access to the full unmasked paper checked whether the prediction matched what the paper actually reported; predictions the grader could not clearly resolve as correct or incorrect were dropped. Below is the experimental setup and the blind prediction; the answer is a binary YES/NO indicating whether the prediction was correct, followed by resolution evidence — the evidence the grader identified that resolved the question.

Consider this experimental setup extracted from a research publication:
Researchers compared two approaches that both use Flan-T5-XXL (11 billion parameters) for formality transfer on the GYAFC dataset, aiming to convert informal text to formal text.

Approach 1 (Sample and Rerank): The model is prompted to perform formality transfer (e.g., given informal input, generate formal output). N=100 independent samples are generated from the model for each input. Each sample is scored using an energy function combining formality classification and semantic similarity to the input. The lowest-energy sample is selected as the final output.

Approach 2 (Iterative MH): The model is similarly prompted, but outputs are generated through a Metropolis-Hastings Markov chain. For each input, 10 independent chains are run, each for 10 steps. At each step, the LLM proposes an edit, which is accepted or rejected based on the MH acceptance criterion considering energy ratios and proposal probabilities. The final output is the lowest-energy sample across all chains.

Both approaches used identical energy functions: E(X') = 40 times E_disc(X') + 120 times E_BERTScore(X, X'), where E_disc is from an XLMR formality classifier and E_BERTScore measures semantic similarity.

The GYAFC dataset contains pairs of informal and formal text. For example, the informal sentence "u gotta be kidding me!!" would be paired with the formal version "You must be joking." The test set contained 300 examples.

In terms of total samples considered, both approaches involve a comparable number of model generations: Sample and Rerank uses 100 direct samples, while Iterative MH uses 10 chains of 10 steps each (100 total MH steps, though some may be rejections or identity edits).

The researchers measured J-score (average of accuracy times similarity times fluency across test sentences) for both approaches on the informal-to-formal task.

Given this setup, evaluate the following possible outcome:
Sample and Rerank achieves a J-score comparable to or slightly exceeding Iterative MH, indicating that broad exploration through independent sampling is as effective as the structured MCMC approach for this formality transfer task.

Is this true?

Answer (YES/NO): NO